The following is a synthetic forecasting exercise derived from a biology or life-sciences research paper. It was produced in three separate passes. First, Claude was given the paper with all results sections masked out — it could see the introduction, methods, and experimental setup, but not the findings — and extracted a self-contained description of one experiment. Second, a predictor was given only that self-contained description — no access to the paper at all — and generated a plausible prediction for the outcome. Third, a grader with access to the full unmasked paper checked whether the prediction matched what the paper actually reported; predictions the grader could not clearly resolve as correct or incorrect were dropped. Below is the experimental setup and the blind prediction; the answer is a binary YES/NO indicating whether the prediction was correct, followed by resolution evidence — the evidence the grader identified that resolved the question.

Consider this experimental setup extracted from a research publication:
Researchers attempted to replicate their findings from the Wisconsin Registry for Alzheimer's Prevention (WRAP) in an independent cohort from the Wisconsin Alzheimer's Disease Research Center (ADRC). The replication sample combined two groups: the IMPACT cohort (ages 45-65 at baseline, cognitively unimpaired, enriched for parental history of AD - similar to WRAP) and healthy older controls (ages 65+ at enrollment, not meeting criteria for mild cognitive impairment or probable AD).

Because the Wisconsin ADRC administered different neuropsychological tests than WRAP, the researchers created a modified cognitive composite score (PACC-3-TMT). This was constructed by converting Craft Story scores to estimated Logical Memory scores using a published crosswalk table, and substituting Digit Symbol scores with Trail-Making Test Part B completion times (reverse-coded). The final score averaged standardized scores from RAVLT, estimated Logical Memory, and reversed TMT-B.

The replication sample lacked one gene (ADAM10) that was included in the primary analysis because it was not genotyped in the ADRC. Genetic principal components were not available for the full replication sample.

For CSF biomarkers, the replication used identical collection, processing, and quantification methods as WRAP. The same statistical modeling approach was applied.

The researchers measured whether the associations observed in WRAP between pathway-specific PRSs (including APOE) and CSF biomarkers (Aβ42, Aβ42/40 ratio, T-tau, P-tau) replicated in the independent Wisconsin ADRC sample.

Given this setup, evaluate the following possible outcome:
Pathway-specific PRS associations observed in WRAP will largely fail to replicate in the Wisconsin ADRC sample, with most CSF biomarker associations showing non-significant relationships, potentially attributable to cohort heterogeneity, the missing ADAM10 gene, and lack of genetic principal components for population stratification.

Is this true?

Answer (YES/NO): NO